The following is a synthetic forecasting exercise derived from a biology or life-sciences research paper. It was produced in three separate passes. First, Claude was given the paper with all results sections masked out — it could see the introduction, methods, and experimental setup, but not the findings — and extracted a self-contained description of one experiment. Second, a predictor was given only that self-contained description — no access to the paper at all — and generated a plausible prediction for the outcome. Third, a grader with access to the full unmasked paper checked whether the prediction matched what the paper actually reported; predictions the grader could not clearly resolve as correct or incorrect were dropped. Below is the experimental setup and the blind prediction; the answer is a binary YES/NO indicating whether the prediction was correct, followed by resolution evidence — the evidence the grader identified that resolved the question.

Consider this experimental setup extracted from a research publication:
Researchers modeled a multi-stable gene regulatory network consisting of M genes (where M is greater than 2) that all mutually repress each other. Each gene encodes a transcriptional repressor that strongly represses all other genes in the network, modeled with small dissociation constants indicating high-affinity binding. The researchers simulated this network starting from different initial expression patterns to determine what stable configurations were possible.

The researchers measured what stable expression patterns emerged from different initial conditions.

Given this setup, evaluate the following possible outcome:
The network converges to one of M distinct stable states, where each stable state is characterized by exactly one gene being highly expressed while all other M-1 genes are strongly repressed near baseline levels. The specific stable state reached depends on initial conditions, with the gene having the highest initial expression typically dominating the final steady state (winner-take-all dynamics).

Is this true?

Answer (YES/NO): YES